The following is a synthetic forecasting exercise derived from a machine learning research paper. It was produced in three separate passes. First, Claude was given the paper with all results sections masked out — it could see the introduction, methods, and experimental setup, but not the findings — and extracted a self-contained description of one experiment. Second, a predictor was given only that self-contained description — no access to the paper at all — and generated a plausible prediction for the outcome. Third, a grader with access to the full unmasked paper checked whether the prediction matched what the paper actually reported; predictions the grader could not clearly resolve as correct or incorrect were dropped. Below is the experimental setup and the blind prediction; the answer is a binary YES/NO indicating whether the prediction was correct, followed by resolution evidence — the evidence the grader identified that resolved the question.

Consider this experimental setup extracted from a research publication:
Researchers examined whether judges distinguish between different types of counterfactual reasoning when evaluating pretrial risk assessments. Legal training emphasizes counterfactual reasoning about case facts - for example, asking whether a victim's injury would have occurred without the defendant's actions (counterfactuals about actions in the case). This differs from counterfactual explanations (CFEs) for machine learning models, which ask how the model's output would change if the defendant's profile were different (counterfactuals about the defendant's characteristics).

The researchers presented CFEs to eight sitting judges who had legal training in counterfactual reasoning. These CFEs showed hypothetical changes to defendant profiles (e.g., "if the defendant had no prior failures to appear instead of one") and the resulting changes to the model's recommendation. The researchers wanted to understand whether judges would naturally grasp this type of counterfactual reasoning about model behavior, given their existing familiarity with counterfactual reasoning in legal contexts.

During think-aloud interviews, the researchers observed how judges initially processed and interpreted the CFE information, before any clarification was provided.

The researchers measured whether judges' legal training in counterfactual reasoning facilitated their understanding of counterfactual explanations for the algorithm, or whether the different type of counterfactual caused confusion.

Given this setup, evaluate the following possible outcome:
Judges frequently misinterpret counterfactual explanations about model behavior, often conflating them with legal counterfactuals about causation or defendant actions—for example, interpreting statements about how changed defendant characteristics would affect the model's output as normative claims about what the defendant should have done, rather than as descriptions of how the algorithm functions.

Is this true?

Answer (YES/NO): NO